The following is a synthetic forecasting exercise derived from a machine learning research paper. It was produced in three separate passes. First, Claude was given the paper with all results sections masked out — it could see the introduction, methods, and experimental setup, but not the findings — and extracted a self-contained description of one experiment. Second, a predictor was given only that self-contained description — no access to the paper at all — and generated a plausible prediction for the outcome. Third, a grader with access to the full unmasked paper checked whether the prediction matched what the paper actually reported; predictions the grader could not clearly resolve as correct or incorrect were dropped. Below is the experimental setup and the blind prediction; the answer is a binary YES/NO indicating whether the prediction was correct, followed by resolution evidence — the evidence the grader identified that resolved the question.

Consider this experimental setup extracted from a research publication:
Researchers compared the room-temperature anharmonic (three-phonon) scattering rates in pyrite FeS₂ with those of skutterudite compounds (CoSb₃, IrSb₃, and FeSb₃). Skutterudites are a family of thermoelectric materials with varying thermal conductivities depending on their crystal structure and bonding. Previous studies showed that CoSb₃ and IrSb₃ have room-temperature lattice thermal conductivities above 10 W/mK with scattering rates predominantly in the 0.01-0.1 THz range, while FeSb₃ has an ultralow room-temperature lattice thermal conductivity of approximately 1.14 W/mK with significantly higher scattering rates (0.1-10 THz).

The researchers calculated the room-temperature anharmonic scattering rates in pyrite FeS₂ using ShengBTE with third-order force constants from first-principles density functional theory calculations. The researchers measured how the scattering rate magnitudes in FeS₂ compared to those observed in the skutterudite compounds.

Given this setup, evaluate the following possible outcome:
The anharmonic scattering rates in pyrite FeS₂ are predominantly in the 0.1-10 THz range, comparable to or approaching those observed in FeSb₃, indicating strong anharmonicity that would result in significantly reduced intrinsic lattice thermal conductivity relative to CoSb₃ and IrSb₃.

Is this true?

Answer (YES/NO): NO